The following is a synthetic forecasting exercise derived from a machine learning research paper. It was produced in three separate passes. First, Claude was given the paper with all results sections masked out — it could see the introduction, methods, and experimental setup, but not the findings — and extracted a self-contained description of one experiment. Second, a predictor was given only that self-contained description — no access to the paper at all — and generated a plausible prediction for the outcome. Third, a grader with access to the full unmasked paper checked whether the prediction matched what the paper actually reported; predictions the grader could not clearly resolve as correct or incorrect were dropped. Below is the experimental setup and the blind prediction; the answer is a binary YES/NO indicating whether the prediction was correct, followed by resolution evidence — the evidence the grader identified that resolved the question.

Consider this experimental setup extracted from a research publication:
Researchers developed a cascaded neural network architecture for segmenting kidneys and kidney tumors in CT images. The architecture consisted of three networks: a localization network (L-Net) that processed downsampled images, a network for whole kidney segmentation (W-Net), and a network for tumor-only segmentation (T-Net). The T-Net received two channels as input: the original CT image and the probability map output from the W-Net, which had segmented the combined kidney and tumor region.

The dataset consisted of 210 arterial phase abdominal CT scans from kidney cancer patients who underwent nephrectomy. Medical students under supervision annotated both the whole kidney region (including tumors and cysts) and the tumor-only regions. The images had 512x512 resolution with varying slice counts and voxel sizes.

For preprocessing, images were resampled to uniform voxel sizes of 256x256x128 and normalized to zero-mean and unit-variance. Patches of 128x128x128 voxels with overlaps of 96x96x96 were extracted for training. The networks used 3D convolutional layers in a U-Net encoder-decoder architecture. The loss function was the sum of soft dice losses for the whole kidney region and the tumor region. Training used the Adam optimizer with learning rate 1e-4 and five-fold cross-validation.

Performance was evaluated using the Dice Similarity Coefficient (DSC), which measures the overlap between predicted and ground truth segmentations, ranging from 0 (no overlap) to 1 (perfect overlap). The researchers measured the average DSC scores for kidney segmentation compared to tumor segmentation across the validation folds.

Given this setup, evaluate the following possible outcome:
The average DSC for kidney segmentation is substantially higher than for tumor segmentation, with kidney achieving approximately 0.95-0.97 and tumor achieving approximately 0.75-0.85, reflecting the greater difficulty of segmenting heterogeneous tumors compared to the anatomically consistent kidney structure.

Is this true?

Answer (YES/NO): NO